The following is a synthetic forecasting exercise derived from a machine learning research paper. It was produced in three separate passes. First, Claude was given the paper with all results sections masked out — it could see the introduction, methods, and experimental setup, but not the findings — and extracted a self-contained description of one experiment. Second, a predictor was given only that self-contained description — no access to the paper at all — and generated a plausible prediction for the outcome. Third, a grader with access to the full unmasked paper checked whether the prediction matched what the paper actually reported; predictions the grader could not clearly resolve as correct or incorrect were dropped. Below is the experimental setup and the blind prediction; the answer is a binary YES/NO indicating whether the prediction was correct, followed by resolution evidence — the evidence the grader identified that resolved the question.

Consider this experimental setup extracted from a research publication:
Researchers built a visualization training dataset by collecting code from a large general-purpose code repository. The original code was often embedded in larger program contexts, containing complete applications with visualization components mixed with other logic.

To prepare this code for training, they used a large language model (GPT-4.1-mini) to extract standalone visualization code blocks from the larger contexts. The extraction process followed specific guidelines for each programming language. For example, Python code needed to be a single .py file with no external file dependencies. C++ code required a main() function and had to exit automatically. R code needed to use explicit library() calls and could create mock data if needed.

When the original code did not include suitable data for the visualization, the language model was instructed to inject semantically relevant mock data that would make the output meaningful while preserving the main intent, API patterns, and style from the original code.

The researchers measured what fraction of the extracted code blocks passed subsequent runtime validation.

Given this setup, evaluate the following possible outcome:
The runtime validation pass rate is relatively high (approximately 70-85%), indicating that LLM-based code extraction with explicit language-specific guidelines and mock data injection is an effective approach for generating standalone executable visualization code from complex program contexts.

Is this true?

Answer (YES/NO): NO